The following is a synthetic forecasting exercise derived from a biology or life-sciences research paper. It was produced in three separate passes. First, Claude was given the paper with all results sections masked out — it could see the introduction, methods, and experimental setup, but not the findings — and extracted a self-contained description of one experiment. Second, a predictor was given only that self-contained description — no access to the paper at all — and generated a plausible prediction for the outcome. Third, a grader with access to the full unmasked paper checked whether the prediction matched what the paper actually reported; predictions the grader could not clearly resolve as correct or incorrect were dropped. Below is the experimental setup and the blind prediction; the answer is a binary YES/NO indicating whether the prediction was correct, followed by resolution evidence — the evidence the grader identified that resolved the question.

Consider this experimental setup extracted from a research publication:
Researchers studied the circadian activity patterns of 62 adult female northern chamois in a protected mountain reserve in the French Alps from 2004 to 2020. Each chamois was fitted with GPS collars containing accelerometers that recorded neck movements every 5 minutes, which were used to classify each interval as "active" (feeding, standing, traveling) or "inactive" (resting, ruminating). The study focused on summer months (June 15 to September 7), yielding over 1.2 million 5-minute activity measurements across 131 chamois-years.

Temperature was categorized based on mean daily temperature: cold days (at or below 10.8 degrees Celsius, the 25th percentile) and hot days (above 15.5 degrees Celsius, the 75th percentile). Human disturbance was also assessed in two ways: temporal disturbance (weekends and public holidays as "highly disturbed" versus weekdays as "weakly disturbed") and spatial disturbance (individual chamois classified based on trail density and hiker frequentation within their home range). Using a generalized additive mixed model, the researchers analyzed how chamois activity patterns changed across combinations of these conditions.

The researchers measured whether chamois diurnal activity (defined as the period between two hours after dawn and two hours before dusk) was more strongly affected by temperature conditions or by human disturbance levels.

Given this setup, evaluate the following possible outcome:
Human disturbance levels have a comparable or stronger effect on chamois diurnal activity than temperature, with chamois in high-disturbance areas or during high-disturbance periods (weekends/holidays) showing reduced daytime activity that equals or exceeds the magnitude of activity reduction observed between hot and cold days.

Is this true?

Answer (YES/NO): NO